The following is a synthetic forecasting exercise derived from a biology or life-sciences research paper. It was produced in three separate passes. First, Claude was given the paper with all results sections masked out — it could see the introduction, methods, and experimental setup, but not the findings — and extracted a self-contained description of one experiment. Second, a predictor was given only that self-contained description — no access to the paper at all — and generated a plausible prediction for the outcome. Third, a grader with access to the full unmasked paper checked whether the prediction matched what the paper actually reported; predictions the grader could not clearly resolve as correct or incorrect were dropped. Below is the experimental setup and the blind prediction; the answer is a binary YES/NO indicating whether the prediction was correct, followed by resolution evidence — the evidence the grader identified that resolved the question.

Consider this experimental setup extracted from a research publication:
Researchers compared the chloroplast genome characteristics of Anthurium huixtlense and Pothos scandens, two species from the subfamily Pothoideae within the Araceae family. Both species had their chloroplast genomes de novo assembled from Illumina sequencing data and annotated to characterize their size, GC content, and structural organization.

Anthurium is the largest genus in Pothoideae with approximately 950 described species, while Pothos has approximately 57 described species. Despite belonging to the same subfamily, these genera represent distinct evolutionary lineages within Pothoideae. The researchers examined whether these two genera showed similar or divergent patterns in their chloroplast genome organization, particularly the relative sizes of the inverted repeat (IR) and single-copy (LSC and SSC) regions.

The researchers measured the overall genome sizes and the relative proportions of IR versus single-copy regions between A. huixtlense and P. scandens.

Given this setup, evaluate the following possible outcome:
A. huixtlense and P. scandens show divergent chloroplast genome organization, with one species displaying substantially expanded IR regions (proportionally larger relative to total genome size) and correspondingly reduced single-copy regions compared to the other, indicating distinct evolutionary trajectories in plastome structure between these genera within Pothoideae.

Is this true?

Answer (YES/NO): NO